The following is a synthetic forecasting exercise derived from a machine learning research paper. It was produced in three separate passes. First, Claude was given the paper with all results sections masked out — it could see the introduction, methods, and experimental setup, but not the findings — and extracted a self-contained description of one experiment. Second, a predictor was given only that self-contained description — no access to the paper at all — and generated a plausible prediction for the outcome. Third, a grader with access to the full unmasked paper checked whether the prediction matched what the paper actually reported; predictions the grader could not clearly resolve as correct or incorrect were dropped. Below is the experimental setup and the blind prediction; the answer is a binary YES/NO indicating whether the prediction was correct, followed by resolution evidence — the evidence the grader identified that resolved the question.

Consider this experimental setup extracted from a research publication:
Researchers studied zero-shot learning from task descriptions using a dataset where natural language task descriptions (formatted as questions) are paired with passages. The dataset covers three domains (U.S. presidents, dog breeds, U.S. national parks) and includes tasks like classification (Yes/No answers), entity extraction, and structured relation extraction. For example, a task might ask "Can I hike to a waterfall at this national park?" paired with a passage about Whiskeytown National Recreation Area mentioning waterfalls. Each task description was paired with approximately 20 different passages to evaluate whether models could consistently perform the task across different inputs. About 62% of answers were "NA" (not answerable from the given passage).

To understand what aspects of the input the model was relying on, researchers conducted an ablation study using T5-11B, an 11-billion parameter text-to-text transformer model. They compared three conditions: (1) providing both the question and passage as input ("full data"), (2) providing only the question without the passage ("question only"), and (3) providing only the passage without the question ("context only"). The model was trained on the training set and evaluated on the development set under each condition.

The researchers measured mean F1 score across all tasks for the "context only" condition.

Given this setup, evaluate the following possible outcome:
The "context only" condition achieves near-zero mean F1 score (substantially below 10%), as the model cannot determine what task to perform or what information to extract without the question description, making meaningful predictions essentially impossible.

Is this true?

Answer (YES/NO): YES